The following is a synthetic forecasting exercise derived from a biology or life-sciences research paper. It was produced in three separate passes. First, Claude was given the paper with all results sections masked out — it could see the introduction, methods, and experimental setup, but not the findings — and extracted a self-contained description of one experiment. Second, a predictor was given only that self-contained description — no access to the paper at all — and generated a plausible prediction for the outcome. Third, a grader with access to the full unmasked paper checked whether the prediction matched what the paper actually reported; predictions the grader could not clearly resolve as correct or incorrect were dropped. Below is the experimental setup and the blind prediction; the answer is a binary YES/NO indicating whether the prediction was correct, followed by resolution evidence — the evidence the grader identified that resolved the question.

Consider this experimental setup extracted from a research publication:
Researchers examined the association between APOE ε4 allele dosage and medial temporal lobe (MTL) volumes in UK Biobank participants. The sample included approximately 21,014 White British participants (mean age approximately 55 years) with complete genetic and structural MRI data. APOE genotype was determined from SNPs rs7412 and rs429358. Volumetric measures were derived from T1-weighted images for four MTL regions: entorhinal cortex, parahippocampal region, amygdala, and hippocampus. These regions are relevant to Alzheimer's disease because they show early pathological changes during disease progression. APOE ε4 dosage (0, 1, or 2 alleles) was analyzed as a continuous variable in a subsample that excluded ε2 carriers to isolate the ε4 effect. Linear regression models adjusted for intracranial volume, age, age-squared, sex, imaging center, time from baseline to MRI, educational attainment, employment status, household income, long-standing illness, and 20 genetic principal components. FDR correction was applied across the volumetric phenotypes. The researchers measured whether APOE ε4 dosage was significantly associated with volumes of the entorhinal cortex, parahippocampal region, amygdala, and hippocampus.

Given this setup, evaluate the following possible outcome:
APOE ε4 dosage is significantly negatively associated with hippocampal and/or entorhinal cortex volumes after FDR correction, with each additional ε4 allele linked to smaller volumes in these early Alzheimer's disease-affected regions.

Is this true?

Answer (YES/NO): YES